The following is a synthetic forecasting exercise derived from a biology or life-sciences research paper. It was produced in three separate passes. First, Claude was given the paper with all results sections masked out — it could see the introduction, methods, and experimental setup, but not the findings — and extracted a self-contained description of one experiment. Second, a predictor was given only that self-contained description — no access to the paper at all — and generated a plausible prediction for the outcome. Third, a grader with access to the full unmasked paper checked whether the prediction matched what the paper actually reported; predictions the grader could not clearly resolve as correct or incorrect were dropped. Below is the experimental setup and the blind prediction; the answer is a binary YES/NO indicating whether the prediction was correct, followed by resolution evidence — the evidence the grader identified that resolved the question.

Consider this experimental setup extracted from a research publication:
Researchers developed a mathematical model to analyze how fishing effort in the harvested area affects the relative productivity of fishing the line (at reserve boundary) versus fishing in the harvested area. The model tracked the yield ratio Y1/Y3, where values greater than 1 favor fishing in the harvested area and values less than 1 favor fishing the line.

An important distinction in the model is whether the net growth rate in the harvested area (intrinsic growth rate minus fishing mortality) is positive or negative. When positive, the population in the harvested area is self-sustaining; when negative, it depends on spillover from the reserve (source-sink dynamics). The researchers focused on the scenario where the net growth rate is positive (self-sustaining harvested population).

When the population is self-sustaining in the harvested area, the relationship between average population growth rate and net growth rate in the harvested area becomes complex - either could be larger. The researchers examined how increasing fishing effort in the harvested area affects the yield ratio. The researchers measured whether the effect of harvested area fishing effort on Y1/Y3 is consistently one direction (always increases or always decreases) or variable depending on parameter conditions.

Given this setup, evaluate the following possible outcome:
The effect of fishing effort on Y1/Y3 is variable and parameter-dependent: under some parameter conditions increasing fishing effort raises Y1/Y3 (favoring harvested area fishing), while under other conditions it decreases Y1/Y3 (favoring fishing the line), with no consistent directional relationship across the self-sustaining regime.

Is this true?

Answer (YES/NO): YES